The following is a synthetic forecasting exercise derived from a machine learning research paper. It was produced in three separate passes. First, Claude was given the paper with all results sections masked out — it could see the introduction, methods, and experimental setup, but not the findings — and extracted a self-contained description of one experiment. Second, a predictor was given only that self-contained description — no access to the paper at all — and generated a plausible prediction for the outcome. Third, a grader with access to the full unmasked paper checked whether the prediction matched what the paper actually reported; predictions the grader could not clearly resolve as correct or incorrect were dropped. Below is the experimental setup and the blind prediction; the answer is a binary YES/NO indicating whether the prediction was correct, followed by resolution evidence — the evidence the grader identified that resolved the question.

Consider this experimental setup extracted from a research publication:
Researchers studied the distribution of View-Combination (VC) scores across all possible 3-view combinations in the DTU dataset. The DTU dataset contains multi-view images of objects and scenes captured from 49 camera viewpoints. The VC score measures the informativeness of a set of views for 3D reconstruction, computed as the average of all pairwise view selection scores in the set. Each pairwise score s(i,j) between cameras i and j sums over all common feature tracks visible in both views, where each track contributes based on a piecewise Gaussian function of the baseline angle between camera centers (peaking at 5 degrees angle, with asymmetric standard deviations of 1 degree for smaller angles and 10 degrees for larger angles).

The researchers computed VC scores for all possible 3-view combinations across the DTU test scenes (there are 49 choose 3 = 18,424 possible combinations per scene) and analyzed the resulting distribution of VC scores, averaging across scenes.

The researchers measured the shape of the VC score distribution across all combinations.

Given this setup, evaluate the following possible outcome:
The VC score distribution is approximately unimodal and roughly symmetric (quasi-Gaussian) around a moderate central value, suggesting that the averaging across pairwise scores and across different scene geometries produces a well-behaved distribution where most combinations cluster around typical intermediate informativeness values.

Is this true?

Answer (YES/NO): YES